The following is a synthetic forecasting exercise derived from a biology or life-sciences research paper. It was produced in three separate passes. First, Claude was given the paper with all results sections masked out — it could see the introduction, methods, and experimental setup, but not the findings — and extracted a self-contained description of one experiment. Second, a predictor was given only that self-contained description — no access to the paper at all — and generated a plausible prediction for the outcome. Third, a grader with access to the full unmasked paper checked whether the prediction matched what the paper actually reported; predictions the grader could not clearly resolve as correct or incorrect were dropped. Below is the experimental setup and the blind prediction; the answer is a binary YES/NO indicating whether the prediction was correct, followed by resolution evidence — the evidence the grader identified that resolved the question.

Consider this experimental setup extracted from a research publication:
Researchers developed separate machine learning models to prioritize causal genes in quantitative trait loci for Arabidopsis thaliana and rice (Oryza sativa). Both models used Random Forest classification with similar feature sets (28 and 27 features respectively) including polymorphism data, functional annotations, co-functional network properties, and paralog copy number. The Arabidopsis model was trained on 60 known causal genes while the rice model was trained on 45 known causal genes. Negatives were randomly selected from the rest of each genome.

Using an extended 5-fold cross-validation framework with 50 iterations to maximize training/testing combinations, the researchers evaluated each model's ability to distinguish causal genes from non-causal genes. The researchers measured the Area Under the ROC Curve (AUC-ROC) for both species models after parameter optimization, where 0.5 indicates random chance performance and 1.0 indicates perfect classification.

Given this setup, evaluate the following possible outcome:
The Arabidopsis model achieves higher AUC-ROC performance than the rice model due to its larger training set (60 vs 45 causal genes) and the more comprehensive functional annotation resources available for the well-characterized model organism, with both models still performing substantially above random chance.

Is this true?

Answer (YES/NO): YES